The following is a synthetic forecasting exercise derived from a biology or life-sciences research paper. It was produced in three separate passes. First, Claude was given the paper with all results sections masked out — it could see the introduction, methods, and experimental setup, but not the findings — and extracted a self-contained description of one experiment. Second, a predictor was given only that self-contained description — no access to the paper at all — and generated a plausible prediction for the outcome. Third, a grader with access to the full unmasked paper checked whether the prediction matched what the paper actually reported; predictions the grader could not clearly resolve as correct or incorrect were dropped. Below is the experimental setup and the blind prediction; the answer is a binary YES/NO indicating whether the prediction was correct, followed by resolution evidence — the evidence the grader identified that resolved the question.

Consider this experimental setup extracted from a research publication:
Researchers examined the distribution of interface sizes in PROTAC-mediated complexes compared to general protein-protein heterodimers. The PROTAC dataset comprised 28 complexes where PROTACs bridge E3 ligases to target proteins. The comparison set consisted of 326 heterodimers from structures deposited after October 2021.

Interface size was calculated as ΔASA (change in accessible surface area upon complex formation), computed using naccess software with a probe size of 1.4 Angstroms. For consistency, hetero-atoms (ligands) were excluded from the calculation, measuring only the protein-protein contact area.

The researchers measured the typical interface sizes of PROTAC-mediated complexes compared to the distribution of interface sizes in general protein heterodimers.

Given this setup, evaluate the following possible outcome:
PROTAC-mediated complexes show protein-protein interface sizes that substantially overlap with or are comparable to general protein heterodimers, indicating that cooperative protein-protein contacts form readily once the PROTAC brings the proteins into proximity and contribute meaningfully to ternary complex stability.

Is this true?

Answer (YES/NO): NO